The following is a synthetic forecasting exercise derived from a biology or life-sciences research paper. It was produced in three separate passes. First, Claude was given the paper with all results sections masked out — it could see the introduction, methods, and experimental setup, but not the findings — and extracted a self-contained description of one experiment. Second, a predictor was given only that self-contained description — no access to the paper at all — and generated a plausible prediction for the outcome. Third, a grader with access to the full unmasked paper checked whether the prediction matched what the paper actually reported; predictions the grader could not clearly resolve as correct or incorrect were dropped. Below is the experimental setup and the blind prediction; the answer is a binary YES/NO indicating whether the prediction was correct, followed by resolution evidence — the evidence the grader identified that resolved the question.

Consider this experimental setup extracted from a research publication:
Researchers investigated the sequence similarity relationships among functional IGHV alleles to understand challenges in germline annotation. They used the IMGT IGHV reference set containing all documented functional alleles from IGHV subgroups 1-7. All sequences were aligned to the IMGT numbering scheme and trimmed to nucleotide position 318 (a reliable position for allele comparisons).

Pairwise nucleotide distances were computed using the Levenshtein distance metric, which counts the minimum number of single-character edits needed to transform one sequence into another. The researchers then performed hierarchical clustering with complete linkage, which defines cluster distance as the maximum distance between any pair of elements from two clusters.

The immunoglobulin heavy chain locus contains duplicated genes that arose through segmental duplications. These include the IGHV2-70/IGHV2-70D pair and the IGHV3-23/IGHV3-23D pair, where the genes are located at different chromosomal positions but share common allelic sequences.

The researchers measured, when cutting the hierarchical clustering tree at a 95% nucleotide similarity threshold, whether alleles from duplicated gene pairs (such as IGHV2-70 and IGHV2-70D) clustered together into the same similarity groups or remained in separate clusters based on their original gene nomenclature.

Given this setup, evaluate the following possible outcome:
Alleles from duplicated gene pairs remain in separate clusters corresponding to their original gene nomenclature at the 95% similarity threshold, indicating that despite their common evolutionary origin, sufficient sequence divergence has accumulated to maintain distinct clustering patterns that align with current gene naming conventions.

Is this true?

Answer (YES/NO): NO